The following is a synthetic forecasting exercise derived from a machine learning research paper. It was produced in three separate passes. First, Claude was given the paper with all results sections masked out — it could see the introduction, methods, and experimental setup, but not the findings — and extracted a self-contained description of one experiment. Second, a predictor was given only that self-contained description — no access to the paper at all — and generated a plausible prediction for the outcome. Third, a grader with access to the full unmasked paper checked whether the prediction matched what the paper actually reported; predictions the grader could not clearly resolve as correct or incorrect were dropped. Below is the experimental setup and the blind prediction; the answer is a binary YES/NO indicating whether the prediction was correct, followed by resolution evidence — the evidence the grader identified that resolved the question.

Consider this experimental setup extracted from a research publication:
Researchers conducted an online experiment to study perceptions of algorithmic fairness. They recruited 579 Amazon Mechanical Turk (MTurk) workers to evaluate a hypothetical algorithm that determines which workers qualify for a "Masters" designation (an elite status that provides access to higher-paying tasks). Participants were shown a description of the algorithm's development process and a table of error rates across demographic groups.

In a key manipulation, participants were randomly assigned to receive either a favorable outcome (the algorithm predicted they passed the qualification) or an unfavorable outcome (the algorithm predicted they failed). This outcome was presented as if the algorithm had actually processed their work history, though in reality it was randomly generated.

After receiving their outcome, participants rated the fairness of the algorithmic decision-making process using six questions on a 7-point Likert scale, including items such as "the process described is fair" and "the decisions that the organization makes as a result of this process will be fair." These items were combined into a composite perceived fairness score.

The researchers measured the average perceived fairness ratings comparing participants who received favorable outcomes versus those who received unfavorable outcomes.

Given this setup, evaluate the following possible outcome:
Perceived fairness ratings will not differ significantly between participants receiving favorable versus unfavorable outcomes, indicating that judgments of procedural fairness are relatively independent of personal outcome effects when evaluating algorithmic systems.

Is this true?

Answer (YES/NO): NO